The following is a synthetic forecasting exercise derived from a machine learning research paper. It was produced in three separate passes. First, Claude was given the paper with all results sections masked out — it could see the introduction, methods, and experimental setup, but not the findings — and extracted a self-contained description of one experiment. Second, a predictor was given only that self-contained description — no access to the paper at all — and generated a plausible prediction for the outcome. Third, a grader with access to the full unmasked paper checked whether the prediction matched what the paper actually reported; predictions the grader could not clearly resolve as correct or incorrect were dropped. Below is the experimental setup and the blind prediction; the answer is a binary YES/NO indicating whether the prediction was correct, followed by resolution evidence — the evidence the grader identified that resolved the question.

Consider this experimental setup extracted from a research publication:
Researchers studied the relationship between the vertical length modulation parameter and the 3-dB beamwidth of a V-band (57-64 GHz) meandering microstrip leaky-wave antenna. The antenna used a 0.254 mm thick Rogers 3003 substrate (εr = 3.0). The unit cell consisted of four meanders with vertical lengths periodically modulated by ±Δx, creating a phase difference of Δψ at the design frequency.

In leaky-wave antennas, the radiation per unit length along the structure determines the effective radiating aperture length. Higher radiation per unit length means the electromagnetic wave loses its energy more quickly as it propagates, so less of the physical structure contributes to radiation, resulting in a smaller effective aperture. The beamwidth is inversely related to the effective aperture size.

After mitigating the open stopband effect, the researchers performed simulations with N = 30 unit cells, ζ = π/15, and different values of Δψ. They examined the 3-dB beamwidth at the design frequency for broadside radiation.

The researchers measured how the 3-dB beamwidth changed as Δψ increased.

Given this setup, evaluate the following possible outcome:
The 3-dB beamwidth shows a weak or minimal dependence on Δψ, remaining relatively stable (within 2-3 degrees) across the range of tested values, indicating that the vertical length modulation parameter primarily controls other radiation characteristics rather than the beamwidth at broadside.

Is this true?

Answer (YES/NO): NO